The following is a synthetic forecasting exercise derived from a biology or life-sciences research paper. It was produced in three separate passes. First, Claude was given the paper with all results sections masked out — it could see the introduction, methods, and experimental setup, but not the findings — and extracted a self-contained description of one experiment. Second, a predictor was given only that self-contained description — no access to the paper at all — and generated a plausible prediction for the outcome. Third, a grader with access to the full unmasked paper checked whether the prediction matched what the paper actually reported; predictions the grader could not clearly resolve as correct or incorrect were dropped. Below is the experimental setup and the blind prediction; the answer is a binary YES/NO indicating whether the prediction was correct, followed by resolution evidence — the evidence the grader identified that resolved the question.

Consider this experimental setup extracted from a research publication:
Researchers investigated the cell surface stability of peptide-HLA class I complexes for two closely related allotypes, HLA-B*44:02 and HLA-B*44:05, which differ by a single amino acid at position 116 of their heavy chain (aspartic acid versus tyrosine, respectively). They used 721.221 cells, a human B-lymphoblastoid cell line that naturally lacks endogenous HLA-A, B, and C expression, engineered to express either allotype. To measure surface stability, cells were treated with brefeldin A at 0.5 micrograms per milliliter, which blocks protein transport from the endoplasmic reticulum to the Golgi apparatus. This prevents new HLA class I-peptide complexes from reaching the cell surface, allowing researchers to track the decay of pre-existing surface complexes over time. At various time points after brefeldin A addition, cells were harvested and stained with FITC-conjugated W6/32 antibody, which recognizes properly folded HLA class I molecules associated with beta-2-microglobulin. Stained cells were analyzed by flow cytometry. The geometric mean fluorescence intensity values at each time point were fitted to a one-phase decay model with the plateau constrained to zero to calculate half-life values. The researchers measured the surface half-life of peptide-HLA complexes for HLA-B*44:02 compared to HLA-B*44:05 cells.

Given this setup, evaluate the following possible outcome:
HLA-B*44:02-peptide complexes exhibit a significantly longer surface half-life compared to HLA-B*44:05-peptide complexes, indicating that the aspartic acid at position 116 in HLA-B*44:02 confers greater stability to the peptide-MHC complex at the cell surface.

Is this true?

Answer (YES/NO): NO